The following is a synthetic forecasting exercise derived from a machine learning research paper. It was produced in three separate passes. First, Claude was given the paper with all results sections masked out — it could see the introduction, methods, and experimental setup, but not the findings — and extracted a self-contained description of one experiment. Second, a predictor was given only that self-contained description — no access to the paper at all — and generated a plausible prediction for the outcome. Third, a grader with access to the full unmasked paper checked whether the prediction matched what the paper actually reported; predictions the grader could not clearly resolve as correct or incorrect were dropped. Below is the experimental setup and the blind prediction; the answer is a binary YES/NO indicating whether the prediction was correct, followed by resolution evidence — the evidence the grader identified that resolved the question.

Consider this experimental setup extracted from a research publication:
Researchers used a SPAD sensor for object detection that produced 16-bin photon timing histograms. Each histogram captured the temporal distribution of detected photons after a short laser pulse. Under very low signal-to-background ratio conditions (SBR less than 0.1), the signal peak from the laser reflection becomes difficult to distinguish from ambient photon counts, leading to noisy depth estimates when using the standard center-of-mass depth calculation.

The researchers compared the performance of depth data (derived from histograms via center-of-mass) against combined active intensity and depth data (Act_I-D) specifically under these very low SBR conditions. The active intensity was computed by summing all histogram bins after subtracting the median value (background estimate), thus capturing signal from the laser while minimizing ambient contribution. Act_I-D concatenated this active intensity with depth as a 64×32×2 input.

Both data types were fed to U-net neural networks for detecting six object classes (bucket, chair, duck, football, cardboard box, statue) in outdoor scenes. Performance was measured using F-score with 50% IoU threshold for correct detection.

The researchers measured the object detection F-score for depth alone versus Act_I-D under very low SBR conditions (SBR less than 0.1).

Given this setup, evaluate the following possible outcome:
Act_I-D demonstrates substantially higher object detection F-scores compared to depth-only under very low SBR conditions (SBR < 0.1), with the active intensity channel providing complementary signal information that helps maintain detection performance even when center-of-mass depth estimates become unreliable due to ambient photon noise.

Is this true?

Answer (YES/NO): YES